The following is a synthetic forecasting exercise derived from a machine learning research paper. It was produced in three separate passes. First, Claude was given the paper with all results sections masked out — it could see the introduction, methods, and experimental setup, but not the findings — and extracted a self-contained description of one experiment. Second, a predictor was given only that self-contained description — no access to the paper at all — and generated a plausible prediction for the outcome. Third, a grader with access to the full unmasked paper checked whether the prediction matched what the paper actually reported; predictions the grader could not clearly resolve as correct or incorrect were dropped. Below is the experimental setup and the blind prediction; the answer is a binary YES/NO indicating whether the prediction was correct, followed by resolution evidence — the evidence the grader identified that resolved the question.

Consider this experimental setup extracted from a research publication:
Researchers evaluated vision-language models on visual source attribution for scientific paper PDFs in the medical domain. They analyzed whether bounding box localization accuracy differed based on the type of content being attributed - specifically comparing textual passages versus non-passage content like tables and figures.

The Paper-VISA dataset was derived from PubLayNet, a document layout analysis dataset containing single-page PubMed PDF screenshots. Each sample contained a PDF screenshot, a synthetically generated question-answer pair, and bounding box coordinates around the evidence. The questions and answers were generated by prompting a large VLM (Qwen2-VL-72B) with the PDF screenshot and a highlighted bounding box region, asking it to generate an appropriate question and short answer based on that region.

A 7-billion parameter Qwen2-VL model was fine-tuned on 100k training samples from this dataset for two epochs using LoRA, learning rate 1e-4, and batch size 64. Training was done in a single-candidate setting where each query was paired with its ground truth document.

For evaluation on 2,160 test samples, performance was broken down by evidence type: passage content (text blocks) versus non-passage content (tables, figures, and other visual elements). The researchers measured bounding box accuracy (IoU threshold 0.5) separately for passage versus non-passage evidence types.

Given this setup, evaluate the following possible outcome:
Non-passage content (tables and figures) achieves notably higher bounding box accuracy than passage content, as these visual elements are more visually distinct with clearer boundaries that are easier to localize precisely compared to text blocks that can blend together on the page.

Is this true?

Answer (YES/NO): YES